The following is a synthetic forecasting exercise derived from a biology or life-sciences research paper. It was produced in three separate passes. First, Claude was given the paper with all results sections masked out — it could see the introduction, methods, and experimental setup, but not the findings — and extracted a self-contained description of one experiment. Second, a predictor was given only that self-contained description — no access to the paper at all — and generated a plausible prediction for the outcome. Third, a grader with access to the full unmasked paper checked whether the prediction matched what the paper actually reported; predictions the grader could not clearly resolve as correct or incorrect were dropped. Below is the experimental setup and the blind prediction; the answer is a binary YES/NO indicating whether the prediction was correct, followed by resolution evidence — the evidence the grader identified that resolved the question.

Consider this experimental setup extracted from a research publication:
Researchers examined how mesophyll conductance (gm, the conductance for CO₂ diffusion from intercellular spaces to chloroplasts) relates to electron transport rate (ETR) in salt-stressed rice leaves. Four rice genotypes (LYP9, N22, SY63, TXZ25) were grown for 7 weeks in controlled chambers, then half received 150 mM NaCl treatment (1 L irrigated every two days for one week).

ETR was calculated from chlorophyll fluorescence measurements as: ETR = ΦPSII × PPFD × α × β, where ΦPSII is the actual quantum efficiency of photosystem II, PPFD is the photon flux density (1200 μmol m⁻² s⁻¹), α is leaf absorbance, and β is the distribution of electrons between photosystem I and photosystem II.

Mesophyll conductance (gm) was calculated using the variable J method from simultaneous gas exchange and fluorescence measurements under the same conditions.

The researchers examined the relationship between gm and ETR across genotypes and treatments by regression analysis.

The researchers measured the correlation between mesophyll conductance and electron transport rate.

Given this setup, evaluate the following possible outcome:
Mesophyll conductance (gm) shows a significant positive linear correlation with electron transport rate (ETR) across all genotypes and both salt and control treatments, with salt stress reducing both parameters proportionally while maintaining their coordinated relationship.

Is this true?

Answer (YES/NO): NO